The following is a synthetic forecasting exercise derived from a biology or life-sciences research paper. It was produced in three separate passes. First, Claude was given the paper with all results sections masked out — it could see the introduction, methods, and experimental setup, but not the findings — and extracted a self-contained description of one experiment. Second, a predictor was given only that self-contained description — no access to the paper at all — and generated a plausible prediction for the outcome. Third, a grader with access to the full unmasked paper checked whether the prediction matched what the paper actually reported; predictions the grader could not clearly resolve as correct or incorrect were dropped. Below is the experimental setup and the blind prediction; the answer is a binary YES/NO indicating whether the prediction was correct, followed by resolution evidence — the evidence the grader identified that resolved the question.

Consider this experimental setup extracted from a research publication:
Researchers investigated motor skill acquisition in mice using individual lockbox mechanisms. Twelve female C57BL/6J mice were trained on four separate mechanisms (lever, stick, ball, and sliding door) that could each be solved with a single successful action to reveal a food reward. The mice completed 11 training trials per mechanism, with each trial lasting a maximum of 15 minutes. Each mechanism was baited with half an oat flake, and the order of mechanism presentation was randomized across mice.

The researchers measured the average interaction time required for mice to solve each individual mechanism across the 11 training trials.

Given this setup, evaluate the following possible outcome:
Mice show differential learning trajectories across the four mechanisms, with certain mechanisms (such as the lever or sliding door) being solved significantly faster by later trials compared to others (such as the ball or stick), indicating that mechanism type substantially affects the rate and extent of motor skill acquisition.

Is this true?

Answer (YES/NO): NO